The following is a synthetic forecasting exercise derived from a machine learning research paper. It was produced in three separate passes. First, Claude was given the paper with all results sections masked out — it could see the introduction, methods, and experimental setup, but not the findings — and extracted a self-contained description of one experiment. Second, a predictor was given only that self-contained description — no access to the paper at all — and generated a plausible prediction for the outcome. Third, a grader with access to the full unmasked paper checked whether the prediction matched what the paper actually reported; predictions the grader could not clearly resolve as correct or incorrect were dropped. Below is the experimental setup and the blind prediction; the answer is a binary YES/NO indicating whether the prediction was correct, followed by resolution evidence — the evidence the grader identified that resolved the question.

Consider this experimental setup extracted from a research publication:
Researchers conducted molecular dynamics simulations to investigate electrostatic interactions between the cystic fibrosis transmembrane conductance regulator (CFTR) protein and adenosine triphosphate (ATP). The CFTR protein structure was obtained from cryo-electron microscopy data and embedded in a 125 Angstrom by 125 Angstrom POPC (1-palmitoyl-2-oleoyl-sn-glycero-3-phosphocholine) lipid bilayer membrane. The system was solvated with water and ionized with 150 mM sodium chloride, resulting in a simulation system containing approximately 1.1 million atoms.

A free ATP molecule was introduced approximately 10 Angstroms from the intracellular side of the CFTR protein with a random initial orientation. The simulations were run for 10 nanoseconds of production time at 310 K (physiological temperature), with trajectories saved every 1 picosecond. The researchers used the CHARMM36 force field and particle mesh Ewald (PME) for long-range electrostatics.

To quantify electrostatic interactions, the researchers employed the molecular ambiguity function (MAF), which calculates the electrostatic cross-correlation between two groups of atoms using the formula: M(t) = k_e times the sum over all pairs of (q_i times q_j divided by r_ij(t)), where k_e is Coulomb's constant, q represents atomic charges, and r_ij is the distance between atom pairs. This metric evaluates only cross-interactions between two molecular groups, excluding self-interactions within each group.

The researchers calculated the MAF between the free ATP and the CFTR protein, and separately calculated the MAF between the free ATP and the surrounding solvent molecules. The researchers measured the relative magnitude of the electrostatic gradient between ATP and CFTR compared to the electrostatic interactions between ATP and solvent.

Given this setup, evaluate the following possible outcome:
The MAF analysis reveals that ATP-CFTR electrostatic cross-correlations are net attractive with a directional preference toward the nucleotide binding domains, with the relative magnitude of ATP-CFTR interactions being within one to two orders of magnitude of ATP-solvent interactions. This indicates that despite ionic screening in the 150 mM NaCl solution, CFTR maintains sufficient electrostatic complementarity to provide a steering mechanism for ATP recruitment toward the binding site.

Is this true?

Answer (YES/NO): YES